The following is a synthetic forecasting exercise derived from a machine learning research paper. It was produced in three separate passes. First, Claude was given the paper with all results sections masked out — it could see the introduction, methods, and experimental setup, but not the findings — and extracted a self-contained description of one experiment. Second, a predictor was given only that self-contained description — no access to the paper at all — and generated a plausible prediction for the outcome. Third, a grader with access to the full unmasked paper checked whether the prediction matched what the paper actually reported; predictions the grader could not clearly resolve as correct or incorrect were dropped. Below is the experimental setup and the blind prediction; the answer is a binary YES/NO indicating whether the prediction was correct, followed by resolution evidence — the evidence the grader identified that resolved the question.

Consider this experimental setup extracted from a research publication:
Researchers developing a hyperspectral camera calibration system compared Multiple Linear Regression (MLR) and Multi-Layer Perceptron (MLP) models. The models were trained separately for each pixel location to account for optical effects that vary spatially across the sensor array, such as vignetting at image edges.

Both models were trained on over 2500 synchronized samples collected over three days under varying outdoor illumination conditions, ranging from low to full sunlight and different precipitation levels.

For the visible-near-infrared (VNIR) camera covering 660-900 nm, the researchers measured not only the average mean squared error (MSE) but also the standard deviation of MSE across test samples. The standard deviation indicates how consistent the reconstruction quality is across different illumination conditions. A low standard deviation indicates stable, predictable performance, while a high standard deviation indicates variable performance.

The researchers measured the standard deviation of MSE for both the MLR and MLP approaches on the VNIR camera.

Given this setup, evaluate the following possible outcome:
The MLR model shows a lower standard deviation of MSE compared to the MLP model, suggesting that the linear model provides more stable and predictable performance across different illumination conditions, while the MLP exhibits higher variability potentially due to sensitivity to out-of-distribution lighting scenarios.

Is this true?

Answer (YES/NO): YES